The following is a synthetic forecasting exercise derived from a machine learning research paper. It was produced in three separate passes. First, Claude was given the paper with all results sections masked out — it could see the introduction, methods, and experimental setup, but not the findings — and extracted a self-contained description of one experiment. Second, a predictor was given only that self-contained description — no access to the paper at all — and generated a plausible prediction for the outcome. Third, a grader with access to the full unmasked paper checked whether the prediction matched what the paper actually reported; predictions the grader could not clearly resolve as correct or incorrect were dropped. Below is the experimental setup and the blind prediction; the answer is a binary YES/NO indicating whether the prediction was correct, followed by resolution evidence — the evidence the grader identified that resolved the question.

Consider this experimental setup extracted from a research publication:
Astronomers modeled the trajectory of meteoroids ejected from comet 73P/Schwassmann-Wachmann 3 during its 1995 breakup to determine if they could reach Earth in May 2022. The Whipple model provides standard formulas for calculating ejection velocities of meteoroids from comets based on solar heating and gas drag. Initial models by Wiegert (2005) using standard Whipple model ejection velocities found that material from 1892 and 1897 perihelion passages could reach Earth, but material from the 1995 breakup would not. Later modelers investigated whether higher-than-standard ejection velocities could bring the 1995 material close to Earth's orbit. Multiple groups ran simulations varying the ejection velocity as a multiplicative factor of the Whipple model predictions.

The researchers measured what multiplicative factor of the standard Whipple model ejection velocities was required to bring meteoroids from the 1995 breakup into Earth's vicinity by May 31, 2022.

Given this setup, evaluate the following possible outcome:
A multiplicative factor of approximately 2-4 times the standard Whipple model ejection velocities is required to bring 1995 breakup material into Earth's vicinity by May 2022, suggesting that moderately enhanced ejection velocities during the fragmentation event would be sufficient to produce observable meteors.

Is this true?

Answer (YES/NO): NO